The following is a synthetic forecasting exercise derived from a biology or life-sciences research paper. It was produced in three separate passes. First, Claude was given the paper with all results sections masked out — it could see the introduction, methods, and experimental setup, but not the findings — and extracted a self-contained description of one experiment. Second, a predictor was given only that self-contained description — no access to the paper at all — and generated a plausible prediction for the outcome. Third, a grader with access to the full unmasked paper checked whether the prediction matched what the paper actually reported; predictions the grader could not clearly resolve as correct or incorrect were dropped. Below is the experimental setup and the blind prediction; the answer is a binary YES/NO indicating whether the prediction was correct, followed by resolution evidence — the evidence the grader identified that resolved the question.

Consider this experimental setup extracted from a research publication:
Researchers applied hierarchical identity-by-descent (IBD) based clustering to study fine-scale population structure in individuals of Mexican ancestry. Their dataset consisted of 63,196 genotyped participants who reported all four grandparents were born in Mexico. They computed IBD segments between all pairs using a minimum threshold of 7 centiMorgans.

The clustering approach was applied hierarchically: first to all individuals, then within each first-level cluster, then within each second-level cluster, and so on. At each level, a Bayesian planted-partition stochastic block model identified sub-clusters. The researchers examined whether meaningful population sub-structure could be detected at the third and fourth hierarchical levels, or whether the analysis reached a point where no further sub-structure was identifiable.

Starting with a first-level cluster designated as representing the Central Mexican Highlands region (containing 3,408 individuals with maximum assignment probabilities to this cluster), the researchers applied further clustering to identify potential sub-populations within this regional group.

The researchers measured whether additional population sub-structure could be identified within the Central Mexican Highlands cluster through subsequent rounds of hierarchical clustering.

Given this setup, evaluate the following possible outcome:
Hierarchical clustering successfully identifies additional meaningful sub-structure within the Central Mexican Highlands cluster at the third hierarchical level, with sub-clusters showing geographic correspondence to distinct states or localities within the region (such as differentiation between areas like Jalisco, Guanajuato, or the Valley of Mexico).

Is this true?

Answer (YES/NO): YES